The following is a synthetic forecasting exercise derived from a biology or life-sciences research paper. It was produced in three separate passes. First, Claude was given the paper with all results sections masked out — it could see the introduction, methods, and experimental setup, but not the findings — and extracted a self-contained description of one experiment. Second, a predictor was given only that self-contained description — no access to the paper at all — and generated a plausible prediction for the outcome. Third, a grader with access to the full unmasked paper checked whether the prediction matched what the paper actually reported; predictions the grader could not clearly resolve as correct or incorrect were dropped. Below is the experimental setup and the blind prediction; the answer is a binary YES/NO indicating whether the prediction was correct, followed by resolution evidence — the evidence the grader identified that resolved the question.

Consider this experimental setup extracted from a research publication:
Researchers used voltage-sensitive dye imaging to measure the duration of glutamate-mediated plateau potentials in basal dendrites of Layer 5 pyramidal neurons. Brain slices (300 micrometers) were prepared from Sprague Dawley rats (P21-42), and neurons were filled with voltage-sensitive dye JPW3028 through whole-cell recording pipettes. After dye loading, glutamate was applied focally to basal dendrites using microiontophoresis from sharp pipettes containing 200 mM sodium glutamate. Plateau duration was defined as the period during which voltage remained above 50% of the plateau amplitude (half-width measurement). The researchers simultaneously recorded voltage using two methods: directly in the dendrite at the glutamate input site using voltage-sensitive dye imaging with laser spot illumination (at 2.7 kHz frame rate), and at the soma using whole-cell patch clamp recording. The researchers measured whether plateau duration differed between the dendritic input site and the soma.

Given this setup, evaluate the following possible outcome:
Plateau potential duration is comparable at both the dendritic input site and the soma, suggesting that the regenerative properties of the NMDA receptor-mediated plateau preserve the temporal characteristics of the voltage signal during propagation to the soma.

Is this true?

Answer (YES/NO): YES